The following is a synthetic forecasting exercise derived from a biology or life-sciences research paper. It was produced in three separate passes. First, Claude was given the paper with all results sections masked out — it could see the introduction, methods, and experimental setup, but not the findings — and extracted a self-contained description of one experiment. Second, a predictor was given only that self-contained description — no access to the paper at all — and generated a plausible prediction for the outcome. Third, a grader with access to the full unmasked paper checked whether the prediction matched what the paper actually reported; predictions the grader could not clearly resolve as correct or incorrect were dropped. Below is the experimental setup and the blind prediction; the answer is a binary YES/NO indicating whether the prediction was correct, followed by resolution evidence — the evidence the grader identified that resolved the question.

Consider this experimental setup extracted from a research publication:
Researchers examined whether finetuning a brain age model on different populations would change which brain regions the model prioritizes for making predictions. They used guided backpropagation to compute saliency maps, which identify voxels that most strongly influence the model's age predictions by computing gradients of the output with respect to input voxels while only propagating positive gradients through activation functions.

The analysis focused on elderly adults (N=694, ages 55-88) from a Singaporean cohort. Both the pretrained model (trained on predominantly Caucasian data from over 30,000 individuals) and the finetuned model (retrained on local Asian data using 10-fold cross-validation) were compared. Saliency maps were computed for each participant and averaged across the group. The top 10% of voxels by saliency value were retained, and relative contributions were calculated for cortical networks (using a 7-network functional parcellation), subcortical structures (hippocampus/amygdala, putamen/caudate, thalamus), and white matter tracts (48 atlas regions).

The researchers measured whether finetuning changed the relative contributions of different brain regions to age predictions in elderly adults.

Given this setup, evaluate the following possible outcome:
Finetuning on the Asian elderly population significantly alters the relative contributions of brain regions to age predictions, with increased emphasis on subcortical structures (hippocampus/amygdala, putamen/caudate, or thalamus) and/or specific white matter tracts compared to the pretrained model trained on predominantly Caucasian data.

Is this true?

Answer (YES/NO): NO